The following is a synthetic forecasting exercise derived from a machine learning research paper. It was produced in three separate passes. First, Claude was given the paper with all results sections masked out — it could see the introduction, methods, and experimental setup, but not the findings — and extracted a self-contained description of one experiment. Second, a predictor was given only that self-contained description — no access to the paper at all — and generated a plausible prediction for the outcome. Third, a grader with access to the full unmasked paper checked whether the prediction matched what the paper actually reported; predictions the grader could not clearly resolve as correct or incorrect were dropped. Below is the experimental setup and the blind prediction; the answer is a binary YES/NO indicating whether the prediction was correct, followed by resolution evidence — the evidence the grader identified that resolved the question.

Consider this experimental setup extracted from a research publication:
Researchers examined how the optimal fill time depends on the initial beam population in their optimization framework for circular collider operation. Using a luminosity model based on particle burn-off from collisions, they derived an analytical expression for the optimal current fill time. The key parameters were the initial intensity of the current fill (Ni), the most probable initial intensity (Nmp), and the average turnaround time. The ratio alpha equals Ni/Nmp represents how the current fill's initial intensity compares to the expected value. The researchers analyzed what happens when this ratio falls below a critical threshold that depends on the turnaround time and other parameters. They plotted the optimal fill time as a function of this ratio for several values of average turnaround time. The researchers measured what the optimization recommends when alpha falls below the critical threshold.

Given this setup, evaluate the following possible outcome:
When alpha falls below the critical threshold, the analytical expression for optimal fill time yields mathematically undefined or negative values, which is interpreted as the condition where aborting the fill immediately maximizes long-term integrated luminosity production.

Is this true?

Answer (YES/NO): NO